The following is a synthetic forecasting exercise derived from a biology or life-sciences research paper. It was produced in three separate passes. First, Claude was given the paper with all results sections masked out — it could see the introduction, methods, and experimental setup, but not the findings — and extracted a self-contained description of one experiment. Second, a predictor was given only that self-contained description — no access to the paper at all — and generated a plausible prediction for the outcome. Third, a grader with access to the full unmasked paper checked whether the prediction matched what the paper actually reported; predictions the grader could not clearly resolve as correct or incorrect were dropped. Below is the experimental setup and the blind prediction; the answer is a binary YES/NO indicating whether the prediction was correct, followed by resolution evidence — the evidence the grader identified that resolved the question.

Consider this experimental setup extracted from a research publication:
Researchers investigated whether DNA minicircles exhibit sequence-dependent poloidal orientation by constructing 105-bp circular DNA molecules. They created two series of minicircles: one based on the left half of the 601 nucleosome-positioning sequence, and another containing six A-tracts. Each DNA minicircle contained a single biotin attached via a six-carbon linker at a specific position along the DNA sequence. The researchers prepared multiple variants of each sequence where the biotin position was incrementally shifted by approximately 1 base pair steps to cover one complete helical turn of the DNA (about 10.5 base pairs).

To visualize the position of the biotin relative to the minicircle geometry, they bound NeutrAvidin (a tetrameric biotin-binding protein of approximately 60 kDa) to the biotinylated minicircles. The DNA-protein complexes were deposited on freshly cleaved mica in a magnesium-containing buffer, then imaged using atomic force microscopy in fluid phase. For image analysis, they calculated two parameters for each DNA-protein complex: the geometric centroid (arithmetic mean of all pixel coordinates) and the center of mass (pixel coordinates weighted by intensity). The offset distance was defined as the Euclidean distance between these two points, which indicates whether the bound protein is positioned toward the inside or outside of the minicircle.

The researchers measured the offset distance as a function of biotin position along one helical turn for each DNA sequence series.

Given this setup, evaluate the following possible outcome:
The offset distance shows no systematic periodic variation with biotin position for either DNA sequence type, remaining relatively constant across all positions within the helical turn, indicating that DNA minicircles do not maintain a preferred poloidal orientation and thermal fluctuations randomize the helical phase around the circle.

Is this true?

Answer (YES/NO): NO